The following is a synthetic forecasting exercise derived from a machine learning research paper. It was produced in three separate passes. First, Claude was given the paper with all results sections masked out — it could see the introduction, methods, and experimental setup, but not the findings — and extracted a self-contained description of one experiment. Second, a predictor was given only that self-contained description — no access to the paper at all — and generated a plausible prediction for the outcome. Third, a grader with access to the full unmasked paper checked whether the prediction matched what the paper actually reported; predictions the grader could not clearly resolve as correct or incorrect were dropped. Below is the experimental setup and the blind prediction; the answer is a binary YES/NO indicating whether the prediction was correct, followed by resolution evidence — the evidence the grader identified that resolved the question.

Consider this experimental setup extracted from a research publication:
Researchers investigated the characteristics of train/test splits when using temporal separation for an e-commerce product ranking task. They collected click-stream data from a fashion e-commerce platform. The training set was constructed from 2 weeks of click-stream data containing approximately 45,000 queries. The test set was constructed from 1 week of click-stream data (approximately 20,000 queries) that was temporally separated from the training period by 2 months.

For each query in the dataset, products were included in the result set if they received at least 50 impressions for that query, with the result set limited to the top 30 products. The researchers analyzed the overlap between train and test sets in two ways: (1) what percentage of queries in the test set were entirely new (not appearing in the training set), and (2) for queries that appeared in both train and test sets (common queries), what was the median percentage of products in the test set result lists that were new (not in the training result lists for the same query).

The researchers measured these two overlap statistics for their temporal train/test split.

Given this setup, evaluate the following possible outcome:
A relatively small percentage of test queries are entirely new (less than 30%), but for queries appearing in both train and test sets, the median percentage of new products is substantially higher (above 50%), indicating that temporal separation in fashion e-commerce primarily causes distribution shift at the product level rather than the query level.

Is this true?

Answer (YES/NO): NO